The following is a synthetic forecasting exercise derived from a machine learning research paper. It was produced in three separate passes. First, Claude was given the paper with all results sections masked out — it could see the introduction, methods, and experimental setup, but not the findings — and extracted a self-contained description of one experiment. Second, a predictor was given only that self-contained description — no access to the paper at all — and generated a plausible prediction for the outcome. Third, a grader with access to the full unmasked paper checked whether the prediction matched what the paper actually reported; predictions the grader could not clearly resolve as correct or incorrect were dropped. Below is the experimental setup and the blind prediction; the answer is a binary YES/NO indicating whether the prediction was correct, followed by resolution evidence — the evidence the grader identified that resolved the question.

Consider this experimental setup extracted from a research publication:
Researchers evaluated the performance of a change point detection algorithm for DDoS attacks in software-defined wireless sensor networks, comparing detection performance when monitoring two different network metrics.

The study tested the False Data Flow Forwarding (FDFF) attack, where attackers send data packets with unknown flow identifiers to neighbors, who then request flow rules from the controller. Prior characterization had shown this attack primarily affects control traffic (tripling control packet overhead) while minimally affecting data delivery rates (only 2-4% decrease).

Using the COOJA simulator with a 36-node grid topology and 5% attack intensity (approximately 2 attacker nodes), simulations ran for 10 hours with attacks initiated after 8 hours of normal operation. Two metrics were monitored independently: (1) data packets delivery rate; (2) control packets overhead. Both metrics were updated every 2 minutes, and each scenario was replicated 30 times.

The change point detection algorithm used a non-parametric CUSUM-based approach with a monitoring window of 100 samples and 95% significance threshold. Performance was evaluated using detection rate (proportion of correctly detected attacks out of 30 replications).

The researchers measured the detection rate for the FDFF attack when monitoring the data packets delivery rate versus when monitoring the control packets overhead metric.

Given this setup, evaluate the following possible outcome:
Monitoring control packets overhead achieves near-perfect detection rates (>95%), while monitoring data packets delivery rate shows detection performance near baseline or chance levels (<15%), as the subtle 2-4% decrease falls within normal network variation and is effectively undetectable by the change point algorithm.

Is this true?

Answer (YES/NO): NO